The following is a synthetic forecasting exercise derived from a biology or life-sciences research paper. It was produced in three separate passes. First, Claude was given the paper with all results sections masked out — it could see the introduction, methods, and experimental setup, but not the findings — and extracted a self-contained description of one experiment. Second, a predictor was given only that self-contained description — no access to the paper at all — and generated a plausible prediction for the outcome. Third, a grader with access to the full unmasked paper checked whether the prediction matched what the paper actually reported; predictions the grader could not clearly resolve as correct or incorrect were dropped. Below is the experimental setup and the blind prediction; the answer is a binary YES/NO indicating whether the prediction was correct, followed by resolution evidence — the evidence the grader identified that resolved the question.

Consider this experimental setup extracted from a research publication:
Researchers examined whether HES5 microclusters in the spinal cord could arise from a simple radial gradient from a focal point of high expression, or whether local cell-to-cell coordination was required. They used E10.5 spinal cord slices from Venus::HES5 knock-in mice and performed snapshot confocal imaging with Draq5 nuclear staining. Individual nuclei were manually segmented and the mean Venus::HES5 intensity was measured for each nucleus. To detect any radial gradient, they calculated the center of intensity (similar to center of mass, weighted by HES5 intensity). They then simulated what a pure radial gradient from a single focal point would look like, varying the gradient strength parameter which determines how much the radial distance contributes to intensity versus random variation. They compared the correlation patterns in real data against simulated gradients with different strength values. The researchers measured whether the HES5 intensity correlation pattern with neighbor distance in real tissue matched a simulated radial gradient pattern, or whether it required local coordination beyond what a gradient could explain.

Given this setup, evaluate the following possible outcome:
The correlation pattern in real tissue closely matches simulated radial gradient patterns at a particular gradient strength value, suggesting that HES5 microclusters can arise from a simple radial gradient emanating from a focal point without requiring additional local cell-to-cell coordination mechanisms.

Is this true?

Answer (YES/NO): NO